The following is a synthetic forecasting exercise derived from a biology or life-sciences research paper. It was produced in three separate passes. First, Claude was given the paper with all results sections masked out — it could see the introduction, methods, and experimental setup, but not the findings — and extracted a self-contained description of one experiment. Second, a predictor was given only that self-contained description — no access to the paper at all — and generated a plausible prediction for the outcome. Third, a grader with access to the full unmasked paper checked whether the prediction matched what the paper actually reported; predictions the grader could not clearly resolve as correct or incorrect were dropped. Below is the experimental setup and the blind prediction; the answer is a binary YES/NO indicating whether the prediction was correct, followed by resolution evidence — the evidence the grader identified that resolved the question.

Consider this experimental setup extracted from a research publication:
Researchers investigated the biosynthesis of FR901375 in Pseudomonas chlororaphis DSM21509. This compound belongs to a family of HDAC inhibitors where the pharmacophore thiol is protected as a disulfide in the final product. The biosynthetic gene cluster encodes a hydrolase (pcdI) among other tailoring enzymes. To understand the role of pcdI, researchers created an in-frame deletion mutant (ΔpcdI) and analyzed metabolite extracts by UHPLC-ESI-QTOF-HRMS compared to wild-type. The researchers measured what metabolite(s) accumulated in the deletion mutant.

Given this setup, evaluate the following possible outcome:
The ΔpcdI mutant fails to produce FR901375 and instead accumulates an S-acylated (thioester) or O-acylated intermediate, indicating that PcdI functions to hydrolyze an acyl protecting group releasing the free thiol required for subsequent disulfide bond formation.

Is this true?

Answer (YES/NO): YES